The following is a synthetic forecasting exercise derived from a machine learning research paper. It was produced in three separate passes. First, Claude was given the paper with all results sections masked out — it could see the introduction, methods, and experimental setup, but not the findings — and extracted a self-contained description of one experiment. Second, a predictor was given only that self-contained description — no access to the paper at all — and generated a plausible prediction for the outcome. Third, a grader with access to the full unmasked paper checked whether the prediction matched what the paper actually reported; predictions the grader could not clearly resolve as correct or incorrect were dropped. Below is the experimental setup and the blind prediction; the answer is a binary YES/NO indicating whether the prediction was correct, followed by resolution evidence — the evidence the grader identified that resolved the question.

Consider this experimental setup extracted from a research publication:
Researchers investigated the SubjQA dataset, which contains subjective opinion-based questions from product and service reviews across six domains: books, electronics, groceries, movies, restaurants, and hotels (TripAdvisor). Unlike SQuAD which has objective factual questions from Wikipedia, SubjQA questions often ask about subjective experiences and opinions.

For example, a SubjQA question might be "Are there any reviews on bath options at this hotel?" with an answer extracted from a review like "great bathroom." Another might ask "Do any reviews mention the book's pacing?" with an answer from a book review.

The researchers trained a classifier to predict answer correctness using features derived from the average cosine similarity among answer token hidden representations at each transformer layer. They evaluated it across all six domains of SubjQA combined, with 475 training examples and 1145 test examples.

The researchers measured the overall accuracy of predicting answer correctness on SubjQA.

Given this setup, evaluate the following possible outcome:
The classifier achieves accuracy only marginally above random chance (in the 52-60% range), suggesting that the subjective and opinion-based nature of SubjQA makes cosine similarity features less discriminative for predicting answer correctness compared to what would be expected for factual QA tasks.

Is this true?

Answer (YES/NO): NO